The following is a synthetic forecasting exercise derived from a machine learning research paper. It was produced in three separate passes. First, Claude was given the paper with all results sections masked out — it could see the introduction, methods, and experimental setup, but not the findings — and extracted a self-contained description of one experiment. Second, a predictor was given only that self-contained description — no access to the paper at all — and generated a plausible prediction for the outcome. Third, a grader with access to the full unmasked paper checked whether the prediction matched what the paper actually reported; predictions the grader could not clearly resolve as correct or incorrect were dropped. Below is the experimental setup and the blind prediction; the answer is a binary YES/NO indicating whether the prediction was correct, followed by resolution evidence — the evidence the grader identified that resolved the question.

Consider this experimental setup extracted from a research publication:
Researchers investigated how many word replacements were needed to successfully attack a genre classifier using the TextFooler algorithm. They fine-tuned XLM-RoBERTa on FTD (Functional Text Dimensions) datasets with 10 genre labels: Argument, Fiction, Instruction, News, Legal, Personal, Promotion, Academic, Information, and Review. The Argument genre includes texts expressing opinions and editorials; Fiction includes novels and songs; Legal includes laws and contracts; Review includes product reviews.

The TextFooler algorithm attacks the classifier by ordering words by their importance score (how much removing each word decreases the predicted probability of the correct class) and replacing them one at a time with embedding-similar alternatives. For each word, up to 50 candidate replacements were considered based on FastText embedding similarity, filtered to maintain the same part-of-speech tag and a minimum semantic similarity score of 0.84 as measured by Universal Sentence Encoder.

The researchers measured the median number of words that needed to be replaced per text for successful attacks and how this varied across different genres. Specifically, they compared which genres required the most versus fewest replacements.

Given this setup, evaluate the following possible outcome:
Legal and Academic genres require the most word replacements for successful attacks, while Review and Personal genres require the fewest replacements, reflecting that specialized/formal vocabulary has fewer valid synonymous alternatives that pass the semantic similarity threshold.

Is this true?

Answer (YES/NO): NO